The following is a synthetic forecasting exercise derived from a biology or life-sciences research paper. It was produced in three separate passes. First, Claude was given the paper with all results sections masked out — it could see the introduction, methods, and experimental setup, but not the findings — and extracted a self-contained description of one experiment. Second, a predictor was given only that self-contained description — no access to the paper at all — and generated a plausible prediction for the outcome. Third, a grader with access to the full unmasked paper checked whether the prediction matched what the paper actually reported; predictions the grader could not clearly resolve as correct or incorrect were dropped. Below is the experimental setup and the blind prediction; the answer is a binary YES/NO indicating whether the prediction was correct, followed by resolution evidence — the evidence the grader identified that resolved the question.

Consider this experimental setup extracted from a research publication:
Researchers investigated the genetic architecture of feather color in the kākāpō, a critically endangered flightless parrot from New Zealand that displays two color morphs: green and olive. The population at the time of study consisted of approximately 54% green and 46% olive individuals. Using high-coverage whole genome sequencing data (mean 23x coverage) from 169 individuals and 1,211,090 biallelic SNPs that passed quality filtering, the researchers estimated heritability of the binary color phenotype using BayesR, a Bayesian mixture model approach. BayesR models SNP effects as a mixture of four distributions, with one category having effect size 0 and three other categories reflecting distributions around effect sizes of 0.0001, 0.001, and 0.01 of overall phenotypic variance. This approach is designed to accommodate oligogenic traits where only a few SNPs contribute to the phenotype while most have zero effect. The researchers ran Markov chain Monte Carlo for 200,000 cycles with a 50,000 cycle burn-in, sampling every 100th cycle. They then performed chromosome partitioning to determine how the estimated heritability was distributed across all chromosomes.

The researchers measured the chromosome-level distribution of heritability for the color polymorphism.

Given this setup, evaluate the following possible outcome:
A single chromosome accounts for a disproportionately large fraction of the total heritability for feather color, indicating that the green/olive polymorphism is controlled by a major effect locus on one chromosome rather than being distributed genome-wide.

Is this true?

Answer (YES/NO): YES